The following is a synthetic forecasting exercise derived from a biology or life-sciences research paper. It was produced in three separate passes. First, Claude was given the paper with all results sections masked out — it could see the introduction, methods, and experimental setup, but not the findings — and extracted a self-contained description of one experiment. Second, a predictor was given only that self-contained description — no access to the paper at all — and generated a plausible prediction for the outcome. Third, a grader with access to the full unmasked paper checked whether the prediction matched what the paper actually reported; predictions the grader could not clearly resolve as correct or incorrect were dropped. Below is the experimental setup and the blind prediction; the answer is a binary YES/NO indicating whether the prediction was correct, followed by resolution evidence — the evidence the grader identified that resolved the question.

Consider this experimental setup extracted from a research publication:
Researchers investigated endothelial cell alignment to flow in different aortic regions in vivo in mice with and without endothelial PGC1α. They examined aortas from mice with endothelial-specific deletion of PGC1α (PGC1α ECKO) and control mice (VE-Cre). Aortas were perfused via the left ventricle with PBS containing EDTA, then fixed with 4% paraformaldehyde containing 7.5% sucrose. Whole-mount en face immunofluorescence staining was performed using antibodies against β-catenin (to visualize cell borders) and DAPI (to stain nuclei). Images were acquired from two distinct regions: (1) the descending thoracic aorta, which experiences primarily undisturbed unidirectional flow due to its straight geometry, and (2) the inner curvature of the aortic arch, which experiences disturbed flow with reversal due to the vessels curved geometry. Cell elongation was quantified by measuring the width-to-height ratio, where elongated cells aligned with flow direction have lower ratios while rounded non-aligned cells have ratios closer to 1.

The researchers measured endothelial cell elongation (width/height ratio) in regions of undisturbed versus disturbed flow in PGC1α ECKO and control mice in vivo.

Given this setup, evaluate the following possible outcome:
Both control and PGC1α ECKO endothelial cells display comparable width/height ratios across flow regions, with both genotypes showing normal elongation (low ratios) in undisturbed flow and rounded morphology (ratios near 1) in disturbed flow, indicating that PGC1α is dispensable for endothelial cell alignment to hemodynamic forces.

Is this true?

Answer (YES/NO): NO